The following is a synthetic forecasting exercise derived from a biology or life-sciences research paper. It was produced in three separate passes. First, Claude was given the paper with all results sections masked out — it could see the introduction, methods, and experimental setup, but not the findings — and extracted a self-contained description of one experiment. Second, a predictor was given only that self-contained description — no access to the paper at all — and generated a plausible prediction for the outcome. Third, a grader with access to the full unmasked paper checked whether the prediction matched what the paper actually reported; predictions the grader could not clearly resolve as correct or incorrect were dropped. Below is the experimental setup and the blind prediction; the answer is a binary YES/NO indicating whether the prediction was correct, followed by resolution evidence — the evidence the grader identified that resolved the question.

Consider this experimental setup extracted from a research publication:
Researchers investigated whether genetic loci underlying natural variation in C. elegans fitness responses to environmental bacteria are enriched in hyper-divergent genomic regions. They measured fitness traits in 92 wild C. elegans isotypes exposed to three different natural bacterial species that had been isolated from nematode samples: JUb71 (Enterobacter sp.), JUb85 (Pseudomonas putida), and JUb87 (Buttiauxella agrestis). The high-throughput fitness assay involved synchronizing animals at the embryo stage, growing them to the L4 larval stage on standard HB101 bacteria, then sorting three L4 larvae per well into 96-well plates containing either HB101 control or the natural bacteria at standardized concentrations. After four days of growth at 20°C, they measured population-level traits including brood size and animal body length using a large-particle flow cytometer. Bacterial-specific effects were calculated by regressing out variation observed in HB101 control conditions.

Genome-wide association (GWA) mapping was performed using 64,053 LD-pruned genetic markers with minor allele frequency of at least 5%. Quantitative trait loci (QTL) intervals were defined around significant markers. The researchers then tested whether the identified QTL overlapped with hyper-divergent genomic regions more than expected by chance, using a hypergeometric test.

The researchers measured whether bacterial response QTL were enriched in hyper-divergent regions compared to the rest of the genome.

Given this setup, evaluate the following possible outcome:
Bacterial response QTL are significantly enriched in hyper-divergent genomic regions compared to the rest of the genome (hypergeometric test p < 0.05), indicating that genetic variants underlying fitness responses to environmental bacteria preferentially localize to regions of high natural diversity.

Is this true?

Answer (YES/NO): YES